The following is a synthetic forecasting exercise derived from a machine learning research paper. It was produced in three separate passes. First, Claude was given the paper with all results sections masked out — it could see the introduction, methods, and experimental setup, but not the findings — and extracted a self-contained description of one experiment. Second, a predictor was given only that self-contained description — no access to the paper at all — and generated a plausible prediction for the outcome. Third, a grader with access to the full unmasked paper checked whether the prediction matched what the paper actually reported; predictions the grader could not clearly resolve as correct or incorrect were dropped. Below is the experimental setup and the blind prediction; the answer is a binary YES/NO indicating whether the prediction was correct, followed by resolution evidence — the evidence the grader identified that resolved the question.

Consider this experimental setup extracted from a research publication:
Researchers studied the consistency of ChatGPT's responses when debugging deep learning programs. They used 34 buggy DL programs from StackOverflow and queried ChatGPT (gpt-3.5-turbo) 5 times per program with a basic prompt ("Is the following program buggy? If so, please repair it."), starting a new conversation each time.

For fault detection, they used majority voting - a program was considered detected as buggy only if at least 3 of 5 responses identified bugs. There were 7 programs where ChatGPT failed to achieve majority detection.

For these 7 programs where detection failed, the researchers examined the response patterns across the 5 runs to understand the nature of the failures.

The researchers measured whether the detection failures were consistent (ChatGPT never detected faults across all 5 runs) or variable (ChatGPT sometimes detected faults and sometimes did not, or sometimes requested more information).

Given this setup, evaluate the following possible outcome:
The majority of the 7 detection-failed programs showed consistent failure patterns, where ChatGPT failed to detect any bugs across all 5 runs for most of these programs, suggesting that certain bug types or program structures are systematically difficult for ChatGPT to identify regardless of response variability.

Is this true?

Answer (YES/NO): NO